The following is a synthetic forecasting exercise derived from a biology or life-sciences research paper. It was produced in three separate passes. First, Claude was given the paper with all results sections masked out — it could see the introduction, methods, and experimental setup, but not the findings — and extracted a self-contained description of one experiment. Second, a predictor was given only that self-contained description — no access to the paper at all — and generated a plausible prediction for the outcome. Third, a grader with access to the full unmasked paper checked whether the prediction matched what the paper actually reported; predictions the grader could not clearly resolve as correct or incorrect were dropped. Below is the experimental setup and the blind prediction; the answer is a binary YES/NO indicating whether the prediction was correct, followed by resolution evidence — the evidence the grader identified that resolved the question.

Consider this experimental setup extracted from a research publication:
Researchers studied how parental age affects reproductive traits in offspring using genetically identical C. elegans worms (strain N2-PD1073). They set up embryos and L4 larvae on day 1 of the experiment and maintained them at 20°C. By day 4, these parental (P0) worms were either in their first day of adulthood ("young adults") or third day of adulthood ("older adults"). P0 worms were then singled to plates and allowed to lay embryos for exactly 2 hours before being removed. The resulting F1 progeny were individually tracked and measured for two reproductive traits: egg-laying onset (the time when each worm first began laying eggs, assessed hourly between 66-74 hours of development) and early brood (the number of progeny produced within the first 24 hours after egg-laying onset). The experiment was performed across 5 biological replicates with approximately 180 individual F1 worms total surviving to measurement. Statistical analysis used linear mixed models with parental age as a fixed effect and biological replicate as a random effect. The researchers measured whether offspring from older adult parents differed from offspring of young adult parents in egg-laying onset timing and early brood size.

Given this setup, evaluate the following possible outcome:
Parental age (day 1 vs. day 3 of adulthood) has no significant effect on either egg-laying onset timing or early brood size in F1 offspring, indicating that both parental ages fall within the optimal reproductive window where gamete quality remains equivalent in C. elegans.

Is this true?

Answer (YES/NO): NO